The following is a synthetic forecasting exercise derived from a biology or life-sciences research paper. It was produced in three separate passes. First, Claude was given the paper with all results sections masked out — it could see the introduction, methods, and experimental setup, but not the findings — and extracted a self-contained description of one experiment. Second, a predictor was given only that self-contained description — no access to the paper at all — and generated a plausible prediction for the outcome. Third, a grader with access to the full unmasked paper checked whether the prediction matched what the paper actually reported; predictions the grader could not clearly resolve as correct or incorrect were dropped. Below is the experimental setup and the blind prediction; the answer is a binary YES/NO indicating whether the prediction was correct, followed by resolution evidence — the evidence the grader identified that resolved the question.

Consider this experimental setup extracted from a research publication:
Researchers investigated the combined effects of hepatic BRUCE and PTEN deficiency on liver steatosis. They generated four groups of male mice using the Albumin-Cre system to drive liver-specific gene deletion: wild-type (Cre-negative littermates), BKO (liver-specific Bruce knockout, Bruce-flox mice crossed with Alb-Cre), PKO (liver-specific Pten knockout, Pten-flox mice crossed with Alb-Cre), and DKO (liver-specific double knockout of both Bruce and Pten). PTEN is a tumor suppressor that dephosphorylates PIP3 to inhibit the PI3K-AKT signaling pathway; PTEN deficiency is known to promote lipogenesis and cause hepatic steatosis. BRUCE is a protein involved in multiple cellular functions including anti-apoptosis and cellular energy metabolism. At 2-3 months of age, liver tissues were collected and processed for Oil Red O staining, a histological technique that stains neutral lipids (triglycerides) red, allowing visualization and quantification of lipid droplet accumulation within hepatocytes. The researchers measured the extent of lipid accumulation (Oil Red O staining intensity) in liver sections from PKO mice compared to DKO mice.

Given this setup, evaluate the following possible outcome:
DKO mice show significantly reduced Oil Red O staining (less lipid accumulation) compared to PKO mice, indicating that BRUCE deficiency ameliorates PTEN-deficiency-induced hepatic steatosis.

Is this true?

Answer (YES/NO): NO